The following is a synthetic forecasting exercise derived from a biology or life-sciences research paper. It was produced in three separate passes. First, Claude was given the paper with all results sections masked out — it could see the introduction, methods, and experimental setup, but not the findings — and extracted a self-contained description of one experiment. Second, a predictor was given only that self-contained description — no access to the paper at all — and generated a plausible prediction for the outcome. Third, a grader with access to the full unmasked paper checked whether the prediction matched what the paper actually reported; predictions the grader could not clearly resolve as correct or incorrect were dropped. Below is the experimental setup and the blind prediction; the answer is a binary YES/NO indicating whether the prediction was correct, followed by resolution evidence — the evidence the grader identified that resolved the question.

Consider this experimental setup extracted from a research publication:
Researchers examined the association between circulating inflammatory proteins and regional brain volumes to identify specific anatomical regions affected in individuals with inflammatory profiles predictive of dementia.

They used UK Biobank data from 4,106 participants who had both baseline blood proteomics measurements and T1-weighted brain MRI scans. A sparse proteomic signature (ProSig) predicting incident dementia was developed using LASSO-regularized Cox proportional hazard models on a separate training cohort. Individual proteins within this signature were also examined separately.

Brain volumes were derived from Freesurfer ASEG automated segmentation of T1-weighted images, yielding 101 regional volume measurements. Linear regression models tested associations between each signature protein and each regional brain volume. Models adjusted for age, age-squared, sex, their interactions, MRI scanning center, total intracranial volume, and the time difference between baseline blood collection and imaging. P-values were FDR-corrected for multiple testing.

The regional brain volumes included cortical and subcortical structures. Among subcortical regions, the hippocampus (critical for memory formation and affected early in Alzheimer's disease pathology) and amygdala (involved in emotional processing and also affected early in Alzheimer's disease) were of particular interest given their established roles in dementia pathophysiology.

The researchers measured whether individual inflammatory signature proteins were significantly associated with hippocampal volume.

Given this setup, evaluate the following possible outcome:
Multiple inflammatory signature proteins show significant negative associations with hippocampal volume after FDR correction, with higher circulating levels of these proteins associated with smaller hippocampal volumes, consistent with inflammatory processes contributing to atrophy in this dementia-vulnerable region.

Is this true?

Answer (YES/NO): NO